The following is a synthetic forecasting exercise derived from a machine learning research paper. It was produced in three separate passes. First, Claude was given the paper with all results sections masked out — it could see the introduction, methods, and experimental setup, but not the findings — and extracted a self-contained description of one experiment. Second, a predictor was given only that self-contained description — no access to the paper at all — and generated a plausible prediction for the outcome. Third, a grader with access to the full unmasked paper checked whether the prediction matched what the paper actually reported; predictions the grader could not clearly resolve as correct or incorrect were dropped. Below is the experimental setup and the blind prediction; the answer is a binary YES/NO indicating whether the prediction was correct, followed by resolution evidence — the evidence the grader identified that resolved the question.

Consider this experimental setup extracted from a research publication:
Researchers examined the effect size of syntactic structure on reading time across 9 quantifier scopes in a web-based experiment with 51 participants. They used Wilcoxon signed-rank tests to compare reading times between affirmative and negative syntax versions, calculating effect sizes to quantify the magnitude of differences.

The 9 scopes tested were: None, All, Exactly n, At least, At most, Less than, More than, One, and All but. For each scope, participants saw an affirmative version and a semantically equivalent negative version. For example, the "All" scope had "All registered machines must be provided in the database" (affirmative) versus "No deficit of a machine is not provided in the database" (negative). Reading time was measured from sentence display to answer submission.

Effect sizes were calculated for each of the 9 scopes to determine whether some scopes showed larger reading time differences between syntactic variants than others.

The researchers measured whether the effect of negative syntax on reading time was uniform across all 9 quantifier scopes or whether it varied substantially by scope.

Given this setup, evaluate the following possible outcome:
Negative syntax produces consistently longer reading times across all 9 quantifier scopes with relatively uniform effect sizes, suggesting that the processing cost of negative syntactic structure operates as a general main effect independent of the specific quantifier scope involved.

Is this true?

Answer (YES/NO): NO